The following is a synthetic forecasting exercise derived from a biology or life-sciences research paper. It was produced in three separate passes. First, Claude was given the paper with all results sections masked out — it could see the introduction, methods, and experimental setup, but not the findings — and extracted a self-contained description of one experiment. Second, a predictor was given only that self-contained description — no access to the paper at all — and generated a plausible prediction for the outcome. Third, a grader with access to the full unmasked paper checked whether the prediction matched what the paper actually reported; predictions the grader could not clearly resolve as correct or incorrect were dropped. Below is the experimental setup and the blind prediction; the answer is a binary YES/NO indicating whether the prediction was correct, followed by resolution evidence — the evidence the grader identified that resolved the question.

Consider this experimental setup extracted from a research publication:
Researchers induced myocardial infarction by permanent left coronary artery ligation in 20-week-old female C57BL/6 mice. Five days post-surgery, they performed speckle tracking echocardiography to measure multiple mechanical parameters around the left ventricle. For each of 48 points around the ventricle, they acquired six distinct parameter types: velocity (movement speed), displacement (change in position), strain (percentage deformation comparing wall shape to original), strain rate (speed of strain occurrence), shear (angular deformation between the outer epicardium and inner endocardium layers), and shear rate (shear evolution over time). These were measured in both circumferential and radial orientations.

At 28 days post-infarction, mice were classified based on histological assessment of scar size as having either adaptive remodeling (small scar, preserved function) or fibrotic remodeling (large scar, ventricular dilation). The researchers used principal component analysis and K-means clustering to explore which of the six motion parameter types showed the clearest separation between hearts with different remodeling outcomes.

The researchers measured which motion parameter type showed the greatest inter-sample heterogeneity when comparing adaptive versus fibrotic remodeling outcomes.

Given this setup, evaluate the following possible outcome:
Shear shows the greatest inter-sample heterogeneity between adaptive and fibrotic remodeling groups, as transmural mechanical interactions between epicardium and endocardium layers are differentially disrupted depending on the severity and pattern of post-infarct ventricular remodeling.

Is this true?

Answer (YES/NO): NO